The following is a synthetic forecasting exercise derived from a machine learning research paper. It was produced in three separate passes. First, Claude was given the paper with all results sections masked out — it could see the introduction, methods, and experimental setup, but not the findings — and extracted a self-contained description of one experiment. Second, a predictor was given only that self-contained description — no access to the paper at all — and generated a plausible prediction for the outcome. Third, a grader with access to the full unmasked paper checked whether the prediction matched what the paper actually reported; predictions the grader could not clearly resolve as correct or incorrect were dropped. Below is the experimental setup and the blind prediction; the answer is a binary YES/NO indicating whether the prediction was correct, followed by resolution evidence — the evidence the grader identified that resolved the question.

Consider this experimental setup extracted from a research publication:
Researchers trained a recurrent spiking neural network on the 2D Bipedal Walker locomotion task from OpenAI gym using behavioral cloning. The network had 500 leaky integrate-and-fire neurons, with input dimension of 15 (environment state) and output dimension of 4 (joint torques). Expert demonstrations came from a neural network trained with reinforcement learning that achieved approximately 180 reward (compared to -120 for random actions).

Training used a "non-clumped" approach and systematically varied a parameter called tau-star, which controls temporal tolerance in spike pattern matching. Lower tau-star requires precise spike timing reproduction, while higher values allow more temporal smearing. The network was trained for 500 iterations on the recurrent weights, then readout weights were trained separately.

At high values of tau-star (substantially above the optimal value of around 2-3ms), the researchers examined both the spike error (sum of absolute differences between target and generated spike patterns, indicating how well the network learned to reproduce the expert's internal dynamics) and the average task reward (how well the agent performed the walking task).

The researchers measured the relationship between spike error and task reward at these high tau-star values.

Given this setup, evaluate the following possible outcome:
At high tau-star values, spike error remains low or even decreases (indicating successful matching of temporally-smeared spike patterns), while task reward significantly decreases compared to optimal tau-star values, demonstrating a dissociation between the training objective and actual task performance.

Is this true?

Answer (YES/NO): NO